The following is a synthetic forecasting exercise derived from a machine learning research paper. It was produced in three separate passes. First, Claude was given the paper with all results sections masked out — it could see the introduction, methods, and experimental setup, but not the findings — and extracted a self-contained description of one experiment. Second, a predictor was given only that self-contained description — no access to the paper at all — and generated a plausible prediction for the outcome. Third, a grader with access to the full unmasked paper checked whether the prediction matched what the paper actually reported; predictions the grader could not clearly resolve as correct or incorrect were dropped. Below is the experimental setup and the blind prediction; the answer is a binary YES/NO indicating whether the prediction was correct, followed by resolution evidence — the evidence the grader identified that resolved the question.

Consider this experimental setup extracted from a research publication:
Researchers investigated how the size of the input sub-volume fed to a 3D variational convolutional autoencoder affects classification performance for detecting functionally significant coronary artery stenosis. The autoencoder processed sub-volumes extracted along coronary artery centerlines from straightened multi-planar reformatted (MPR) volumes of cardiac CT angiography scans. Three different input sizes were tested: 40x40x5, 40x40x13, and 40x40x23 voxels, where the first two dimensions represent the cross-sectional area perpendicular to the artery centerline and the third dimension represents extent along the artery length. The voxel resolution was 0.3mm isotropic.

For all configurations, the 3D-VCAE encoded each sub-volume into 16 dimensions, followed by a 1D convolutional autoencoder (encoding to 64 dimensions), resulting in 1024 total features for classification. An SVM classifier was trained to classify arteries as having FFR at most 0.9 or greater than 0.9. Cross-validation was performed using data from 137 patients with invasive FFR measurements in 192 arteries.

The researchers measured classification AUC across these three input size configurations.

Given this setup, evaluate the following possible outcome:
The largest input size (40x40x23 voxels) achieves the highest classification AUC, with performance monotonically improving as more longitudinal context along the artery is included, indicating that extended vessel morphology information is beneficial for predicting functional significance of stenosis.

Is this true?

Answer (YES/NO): NO